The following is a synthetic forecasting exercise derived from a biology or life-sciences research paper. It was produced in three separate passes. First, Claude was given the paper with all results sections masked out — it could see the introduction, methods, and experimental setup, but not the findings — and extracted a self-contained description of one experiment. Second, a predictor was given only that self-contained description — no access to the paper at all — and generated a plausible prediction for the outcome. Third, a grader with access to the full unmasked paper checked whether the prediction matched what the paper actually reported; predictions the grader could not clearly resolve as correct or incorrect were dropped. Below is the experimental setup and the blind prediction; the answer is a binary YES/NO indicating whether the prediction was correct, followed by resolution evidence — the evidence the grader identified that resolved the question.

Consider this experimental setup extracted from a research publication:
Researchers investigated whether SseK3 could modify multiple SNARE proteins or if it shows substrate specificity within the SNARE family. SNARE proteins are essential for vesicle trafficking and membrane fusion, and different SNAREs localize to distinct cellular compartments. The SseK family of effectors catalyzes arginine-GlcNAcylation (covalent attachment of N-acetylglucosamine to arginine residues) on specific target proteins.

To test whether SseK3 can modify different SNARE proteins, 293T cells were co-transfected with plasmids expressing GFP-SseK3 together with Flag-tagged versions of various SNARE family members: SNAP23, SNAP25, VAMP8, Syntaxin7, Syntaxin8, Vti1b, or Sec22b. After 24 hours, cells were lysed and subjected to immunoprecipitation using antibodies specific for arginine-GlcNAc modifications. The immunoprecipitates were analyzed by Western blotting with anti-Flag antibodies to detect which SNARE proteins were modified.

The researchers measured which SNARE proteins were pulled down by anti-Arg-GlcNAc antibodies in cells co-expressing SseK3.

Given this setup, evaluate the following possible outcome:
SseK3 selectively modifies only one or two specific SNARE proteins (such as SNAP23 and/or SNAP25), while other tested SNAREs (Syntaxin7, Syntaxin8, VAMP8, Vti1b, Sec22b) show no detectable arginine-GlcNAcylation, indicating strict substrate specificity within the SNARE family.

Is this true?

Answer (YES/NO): NO